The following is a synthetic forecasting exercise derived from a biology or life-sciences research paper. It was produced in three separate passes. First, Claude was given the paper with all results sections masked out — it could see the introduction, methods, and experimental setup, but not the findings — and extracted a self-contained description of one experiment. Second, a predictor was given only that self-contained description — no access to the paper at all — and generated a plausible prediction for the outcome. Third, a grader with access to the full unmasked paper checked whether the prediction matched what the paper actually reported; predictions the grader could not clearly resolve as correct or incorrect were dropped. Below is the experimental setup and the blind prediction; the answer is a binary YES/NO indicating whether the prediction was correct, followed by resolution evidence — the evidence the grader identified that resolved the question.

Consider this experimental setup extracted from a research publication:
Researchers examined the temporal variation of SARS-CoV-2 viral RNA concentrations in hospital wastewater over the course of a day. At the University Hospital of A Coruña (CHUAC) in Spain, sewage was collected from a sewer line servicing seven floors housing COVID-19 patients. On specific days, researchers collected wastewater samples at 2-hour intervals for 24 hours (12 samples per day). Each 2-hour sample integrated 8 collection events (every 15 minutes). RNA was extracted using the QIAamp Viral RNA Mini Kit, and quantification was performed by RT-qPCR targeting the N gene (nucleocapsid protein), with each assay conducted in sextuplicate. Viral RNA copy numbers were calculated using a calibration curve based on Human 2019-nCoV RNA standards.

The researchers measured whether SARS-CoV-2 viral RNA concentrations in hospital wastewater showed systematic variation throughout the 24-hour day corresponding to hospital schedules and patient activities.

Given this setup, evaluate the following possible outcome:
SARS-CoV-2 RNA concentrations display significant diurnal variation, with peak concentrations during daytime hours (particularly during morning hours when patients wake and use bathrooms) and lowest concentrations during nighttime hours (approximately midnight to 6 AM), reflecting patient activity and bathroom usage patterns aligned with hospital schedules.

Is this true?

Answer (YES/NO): YES